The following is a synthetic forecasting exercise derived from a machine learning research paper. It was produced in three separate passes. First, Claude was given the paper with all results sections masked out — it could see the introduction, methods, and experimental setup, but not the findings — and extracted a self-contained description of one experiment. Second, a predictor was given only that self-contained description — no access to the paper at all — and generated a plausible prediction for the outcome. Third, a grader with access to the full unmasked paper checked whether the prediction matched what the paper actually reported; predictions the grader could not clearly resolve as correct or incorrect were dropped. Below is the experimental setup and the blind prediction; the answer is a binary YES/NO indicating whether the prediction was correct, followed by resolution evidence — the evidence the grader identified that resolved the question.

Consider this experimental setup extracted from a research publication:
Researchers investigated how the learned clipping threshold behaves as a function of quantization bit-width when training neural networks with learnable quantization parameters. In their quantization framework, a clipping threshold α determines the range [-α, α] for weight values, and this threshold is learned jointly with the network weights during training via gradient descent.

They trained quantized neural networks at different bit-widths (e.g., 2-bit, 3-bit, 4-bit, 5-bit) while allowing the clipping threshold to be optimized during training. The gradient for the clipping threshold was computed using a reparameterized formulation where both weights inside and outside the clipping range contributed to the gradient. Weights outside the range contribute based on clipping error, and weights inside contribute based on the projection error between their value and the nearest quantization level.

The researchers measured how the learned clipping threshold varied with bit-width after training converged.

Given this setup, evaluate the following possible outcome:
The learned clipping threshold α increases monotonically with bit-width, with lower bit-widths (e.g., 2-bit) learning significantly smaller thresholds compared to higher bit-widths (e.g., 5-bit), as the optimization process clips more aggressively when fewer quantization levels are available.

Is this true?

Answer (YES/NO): YES